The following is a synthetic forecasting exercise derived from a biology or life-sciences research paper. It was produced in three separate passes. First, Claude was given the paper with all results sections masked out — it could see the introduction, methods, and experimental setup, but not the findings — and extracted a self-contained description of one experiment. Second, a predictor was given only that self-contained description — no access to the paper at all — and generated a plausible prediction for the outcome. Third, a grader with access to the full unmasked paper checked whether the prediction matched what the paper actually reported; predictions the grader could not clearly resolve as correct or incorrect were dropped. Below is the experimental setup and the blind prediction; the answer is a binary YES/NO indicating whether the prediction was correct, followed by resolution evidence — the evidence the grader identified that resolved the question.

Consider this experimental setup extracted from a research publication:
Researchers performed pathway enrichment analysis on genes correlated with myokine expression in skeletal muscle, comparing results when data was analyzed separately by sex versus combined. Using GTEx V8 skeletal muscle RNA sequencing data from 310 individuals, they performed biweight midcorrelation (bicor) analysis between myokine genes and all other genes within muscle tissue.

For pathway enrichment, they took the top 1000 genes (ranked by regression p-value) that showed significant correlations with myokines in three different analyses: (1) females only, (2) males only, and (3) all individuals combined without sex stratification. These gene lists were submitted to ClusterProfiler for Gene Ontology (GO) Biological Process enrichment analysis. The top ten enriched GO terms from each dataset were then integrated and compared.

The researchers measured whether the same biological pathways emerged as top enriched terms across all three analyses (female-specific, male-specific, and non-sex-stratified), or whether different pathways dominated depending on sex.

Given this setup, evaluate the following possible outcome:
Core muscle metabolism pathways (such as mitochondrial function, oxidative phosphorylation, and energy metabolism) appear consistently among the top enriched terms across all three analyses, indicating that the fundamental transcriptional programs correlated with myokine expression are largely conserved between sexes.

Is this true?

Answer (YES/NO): NO